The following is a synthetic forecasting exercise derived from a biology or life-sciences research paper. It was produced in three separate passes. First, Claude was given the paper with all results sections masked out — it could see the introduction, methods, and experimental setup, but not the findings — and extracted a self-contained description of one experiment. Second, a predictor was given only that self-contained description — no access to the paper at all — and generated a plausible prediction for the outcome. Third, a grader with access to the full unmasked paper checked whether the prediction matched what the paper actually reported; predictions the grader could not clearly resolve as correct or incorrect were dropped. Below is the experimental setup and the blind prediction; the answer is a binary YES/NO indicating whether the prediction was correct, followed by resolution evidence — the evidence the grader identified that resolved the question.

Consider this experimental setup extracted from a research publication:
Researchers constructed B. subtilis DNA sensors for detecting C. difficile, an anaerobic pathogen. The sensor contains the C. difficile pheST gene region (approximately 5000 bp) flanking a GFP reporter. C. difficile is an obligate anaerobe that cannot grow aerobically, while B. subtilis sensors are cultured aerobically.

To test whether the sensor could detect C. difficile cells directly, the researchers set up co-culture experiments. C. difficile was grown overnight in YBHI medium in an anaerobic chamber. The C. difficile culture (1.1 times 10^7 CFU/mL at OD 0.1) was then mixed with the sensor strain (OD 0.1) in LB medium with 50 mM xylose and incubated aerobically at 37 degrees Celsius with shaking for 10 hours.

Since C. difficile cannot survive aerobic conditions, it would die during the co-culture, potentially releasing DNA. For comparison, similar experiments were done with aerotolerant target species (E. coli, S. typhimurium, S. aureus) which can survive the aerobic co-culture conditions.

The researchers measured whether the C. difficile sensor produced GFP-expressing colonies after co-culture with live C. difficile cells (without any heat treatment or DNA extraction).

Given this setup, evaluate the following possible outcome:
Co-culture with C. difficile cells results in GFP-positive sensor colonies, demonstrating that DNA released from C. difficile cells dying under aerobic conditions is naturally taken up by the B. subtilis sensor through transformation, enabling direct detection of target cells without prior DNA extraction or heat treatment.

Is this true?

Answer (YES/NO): YES